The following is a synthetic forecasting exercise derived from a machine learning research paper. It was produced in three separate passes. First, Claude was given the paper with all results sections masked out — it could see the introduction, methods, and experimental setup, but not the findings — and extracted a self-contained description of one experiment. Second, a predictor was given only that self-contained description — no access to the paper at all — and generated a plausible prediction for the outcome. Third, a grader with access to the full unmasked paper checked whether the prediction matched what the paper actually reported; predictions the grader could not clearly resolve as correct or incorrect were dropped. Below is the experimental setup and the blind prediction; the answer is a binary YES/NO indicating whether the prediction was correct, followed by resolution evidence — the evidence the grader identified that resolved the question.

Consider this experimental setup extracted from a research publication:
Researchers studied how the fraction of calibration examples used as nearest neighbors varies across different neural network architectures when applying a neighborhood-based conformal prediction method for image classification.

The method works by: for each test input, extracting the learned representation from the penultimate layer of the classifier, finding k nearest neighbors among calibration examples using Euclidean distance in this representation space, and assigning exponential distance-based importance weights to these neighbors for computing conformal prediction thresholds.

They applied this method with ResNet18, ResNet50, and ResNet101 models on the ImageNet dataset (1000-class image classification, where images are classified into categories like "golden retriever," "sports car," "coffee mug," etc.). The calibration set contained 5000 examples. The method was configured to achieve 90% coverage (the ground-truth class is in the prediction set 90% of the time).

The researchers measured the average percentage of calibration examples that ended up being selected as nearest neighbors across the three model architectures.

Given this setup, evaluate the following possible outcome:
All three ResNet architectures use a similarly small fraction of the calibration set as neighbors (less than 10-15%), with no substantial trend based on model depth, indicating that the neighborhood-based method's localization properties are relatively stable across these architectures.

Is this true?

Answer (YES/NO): NO